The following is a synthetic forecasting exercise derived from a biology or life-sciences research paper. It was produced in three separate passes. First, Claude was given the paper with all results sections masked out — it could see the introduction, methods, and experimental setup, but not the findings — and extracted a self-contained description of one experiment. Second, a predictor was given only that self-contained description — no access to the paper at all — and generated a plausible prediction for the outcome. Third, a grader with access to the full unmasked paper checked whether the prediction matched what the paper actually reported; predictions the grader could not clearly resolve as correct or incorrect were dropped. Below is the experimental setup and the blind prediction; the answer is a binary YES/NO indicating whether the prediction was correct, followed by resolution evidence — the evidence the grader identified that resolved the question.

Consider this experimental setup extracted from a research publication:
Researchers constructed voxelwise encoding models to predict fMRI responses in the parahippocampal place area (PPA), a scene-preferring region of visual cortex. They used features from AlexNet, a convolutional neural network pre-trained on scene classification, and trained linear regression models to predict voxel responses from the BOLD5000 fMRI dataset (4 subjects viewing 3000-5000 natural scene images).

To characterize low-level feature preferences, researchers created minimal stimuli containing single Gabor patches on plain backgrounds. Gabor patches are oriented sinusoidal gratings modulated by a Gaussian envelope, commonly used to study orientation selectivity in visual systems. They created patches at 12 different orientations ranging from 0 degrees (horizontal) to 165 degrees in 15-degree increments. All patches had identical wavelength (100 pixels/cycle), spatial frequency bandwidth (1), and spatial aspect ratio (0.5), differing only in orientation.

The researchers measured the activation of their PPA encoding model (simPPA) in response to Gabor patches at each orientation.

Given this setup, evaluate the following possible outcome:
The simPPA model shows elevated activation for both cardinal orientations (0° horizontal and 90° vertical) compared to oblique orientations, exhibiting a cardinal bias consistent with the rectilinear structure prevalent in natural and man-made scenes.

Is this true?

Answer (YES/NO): YES